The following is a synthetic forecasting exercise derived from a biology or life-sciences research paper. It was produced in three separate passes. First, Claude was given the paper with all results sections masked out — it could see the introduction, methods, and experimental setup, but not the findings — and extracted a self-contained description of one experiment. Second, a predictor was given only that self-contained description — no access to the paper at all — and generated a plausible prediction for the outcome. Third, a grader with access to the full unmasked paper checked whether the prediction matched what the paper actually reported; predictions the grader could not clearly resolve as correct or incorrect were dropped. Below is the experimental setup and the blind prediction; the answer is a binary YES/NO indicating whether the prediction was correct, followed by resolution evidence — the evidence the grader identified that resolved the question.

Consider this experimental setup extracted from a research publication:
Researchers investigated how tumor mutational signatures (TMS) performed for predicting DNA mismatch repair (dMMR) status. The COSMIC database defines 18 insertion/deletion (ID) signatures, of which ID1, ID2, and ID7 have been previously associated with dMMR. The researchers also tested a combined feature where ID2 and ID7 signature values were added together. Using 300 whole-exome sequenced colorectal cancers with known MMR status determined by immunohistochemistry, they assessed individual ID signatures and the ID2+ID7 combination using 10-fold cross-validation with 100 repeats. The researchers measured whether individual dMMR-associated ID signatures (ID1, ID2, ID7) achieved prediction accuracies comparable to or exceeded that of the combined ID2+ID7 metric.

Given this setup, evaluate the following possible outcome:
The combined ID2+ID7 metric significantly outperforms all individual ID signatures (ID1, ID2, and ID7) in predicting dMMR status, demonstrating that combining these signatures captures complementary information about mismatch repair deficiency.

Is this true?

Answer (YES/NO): YES